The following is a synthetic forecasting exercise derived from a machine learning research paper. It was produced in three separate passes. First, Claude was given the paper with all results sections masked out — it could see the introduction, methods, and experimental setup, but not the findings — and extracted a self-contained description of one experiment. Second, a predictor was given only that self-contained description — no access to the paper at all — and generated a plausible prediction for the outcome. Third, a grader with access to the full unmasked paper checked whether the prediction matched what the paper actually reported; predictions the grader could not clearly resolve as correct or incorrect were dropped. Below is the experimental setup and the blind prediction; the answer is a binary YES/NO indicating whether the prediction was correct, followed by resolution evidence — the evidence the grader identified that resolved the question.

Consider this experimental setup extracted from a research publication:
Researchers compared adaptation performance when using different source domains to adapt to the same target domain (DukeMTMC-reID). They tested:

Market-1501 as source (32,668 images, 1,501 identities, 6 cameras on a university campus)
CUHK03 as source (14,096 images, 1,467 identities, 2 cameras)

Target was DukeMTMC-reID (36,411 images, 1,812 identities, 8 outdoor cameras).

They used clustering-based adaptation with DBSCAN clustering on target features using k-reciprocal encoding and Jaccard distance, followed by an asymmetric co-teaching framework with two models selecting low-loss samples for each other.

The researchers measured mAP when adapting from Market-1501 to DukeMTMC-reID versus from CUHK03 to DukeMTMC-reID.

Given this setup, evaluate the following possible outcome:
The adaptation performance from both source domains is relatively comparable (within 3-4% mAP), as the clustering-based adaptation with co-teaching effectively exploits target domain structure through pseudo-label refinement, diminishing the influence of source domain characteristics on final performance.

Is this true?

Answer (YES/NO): NO